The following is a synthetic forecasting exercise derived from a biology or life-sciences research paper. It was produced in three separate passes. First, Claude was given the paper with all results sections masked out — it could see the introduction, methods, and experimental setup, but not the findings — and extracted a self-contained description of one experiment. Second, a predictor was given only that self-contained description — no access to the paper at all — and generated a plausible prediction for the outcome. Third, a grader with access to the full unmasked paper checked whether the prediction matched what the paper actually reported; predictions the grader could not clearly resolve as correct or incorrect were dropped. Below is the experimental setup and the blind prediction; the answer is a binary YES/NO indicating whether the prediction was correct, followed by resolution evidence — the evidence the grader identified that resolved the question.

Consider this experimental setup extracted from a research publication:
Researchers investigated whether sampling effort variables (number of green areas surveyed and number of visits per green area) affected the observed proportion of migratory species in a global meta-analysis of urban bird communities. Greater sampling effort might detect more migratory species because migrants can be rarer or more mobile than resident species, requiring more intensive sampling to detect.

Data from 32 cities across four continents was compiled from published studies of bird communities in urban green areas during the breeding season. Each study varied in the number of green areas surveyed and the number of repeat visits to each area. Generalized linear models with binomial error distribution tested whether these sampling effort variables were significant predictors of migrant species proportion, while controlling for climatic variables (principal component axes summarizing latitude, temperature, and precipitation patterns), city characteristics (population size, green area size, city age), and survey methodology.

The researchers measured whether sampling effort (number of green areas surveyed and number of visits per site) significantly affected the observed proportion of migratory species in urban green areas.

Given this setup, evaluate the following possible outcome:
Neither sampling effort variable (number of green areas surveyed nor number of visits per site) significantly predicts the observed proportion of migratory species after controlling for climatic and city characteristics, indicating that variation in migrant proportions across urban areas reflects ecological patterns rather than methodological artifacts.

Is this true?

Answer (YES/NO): NO